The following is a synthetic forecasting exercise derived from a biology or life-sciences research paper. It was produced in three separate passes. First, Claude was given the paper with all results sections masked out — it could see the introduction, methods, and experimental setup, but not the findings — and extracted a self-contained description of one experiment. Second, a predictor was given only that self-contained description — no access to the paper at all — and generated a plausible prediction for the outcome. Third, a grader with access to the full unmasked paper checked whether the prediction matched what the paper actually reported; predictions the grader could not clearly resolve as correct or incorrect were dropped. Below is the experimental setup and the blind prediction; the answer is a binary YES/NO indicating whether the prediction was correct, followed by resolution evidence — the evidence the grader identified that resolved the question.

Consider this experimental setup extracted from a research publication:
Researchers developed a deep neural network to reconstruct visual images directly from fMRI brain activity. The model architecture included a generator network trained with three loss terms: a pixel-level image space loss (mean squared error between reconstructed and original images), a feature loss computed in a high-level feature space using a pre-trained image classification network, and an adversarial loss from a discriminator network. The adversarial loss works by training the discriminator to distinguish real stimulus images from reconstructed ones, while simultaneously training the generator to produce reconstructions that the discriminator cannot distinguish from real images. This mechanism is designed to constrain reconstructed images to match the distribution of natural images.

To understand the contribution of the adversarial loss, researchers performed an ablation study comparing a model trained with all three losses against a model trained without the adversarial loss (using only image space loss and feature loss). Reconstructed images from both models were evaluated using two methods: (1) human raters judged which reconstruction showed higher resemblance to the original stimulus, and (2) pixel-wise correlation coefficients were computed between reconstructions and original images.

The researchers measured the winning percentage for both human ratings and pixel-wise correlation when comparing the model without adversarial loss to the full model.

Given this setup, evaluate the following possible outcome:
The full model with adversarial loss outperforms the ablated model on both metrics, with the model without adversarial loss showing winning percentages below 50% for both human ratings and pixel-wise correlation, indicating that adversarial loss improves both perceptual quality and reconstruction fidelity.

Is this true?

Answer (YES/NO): YES